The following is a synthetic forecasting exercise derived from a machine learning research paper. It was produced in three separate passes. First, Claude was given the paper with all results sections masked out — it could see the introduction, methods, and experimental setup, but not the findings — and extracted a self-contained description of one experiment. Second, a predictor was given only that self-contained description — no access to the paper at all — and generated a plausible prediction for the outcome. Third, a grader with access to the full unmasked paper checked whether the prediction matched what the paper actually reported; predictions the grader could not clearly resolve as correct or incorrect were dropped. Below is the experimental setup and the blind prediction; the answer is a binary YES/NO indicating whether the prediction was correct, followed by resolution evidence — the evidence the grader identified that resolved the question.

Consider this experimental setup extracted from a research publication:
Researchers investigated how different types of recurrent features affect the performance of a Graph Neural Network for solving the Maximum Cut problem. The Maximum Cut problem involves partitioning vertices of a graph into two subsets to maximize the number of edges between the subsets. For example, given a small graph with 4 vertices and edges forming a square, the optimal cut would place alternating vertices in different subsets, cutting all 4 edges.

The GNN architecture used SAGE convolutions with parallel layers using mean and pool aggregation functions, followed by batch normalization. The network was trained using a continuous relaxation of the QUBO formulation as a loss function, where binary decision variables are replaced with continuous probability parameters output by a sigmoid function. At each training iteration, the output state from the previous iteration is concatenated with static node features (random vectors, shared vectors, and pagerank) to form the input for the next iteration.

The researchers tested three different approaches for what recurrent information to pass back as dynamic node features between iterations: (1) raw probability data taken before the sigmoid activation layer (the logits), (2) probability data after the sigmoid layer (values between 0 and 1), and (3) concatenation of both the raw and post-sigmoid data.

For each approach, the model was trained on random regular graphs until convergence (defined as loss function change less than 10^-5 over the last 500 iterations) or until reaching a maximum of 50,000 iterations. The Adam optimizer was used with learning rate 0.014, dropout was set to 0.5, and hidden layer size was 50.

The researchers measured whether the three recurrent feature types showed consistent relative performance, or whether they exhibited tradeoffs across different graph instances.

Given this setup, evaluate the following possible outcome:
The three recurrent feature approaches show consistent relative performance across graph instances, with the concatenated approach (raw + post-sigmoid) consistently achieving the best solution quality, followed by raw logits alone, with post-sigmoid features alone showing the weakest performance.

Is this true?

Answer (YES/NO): NO